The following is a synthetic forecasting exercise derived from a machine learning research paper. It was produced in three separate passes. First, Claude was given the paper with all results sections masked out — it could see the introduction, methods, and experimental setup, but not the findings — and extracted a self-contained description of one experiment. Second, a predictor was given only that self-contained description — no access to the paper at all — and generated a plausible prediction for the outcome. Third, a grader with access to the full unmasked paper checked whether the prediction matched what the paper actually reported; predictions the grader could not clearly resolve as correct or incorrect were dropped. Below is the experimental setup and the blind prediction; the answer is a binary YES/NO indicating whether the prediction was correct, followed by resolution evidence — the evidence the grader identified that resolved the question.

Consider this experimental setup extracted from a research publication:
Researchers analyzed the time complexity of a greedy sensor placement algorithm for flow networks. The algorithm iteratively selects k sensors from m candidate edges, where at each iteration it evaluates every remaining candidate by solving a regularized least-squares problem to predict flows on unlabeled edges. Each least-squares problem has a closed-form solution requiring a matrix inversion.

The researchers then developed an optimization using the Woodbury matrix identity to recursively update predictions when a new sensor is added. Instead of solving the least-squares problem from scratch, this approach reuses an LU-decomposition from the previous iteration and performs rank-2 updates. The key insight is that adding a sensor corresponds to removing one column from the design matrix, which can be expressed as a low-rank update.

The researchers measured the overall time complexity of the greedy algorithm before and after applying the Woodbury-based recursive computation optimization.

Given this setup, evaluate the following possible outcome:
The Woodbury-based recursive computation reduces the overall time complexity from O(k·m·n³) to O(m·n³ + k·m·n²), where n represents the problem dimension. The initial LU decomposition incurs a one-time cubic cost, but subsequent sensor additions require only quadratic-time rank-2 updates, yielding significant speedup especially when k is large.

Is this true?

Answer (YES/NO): NO